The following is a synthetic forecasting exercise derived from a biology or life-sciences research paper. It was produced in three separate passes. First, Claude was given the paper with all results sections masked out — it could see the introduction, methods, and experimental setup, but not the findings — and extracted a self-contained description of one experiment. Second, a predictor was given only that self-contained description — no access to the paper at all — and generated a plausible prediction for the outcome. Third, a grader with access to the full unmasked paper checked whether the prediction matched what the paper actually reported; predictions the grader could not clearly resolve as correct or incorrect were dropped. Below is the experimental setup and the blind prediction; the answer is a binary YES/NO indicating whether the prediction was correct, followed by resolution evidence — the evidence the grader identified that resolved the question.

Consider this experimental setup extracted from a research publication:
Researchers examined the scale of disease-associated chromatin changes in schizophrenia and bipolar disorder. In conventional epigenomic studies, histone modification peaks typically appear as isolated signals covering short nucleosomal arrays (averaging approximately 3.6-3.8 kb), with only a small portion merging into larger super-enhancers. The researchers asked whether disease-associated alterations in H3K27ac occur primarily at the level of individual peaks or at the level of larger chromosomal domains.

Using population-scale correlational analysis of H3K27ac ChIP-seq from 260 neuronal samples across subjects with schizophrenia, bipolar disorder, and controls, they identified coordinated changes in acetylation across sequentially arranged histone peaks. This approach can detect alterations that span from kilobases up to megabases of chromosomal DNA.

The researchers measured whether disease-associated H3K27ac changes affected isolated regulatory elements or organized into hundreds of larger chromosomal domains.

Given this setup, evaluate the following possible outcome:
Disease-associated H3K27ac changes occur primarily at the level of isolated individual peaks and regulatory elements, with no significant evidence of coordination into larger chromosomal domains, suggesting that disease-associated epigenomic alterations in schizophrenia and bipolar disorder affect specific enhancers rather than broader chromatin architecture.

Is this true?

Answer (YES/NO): NO